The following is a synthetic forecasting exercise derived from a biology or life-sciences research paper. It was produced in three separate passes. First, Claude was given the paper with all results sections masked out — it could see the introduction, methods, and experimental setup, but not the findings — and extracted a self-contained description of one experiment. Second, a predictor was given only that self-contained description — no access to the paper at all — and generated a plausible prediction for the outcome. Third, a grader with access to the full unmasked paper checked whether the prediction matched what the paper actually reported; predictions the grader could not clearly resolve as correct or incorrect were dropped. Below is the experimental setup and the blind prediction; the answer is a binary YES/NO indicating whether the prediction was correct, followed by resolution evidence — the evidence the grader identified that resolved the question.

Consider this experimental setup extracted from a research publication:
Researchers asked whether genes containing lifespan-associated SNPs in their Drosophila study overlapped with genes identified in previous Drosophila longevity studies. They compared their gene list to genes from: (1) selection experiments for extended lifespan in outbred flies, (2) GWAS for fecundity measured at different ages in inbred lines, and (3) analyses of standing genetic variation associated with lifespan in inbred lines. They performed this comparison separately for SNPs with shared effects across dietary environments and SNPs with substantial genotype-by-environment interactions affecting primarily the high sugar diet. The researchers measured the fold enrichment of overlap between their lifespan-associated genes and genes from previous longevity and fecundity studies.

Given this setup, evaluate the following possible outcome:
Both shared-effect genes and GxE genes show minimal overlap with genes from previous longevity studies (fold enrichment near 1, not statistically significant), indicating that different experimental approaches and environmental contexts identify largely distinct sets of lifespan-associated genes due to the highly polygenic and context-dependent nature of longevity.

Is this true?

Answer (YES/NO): NO